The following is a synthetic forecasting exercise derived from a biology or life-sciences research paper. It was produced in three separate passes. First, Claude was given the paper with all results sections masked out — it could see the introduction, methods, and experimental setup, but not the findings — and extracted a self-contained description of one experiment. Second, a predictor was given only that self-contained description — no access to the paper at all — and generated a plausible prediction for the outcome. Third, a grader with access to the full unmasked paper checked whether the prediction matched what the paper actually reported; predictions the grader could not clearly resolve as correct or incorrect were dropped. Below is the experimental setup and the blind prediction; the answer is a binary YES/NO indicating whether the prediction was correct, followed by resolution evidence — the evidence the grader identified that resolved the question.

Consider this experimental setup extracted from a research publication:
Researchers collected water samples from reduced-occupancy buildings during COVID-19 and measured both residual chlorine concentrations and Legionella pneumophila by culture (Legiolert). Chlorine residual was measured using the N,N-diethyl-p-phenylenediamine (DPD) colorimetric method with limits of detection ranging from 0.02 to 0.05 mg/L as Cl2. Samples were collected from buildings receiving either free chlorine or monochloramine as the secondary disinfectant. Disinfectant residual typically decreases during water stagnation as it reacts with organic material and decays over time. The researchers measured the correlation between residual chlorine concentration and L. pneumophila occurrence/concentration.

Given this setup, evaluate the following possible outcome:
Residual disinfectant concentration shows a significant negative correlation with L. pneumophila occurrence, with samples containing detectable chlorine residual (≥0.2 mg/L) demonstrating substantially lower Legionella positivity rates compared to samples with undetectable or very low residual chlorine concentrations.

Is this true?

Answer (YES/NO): NO